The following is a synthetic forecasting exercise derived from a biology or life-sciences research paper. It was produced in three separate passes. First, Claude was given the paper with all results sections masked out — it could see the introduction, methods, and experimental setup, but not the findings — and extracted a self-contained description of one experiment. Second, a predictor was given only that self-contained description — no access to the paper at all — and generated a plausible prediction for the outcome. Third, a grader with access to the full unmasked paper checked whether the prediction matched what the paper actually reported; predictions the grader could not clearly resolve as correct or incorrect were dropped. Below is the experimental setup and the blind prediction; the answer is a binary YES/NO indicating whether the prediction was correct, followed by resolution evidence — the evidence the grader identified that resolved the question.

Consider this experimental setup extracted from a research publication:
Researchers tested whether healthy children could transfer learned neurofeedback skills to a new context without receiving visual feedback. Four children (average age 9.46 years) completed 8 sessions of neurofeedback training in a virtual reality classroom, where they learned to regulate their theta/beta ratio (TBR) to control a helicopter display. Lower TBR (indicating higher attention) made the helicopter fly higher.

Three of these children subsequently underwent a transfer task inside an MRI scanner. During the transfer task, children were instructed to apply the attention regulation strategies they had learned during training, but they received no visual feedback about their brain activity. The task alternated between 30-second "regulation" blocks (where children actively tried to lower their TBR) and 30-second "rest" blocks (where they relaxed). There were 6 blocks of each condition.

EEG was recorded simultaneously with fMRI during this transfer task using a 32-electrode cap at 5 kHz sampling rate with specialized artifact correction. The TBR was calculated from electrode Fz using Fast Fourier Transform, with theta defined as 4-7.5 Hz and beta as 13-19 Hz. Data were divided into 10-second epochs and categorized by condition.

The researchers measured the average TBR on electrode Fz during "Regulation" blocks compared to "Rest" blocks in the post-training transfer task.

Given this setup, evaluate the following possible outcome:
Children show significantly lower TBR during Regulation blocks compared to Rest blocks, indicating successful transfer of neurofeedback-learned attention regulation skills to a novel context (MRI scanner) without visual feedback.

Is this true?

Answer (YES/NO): NO